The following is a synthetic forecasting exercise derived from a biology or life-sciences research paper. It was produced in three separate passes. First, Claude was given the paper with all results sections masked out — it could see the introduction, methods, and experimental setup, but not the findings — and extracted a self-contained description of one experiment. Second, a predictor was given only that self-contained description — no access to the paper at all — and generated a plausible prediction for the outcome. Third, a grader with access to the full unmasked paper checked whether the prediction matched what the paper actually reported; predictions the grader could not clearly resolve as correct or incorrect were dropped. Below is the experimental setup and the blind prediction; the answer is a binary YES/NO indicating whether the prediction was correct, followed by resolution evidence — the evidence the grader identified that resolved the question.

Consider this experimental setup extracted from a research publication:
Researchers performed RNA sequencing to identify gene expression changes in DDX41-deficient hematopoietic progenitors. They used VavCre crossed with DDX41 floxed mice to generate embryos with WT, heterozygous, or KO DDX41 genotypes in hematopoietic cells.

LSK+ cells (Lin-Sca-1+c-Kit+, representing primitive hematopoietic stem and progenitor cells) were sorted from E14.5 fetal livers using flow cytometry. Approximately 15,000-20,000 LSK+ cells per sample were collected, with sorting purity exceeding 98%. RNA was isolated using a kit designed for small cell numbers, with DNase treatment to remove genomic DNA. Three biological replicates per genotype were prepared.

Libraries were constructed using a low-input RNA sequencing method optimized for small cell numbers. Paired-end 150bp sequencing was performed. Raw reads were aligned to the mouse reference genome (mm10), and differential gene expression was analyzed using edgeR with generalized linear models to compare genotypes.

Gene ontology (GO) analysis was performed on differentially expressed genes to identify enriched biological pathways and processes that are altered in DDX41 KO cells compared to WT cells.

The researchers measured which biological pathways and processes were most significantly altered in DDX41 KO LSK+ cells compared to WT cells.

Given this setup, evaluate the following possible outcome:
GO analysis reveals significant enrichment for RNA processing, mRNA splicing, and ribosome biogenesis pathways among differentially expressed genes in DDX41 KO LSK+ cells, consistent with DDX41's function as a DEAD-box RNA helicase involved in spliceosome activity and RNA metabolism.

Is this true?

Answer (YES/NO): NO